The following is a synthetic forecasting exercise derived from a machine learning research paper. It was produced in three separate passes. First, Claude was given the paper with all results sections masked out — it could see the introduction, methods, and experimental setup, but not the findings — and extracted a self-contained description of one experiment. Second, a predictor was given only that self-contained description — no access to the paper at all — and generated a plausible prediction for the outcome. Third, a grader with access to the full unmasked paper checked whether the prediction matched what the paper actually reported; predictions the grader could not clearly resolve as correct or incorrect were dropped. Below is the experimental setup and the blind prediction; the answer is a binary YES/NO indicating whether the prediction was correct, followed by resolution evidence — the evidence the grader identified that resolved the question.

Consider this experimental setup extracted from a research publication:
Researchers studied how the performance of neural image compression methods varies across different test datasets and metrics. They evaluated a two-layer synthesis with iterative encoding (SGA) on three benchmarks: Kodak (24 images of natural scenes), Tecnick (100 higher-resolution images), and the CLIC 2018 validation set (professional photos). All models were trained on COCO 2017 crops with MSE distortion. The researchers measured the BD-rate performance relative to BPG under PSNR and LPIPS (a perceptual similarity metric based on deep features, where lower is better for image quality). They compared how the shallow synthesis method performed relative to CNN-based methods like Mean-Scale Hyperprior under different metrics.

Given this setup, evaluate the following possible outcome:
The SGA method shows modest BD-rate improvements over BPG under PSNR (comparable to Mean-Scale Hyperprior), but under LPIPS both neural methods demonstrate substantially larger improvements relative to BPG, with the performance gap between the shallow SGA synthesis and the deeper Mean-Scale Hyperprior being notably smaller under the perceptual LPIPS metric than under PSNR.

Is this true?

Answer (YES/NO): NO